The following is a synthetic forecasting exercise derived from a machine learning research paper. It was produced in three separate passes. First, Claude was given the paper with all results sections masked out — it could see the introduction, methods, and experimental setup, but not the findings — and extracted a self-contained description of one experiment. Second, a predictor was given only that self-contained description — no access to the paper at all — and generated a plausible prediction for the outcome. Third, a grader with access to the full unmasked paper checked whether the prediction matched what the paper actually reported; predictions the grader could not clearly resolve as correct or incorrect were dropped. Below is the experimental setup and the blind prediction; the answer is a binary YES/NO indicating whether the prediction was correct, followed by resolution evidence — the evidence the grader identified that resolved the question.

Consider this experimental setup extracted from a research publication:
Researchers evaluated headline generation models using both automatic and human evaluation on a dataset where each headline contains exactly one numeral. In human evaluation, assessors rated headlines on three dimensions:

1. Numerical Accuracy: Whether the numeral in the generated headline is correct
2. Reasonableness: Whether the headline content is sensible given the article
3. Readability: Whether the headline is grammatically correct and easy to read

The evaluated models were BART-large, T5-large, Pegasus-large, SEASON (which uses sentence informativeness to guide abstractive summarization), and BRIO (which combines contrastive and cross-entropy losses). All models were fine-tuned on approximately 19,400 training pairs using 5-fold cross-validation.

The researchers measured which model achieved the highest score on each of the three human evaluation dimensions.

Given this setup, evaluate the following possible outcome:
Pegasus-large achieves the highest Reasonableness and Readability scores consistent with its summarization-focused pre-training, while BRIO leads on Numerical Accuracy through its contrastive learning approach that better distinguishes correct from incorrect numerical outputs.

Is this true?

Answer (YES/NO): NO